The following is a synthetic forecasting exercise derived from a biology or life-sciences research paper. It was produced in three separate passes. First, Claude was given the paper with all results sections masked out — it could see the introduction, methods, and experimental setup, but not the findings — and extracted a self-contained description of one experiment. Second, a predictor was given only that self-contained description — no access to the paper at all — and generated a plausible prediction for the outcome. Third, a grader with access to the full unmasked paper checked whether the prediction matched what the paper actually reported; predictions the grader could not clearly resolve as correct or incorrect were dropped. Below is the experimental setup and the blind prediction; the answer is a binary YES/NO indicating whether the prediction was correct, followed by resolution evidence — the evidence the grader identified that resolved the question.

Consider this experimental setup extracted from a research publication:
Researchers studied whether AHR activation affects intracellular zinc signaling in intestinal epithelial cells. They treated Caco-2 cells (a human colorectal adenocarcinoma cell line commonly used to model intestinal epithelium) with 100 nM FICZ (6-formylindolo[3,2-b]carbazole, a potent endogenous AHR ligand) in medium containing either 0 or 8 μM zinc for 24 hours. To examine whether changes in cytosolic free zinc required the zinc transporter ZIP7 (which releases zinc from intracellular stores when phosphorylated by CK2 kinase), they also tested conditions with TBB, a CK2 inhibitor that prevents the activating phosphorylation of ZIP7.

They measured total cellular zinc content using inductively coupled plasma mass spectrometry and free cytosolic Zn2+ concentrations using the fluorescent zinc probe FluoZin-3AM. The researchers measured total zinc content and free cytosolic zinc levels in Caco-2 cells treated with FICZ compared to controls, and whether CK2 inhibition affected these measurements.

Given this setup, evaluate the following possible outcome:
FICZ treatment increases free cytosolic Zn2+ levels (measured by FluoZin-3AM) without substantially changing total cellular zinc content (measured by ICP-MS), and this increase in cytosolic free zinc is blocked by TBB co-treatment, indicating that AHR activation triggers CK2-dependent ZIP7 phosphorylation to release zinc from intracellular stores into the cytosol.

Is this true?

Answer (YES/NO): NO